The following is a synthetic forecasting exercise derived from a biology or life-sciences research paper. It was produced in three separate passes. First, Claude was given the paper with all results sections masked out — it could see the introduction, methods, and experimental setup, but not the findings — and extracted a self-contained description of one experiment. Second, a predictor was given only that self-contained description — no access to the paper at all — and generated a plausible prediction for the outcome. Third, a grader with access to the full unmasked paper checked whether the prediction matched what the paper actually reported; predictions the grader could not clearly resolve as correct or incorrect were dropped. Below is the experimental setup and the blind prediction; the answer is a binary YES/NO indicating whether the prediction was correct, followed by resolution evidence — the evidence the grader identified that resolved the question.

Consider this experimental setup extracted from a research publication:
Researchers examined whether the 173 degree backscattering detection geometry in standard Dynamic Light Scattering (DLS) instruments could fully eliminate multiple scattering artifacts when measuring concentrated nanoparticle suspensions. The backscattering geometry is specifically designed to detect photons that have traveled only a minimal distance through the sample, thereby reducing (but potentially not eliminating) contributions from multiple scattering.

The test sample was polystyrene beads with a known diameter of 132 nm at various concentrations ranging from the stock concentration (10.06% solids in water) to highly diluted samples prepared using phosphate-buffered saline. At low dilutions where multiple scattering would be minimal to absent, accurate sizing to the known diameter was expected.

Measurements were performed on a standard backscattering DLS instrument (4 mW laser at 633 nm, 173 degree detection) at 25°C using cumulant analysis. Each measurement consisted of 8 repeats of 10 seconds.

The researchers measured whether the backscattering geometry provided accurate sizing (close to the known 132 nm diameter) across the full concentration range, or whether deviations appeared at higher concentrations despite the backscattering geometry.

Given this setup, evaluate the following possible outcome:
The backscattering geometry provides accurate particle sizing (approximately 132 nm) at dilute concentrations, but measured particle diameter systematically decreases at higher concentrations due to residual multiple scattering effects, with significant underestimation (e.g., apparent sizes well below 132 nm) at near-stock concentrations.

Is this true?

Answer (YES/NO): YES